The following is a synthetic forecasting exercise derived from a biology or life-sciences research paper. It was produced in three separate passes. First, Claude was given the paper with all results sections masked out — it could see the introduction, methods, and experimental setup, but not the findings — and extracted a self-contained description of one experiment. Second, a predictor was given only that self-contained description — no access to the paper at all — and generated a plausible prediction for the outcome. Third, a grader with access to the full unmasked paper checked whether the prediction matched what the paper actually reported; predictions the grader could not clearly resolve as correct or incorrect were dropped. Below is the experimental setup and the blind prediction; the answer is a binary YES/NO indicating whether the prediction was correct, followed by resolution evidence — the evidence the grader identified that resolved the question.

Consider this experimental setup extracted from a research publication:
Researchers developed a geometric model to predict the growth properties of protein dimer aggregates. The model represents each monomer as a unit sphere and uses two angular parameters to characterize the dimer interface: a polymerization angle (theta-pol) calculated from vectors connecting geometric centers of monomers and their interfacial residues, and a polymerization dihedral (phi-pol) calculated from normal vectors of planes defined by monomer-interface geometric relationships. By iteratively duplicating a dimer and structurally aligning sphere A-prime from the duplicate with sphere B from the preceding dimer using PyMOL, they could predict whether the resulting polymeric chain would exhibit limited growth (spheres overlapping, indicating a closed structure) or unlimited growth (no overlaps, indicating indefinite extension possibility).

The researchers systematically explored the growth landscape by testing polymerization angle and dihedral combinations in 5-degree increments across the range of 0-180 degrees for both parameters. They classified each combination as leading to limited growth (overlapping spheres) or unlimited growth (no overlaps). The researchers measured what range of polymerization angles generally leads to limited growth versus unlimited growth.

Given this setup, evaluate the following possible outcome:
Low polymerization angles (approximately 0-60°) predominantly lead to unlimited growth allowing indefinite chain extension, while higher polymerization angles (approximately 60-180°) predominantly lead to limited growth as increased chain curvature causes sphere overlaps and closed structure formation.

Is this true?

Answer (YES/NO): NO